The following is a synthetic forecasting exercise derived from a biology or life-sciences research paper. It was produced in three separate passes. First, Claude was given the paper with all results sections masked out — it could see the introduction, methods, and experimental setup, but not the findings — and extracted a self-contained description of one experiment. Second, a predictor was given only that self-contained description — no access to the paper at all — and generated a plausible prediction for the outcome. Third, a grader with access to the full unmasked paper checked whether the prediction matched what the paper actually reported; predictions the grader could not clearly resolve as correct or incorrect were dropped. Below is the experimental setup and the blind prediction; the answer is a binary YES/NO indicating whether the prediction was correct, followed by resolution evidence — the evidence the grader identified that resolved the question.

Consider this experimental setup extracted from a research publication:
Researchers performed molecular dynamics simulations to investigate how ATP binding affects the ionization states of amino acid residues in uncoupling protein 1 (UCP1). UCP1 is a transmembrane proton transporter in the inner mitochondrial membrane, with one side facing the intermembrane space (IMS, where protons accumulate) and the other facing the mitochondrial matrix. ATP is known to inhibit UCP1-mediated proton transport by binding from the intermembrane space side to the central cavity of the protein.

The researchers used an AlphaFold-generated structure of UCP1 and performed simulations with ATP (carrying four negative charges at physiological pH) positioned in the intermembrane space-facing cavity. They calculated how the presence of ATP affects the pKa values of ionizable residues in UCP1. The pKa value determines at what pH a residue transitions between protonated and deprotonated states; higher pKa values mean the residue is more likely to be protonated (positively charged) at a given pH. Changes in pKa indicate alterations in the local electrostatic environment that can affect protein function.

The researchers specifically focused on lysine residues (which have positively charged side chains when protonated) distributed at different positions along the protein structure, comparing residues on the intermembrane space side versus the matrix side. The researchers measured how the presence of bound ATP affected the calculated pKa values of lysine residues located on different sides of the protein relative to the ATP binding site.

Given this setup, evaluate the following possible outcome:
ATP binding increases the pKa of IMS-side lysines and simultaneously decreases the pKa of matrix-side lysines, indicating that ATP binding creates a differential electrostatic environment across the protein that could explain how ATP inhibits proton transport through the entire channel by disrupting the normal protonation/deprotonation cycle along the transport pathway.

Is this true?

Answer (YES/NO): NO